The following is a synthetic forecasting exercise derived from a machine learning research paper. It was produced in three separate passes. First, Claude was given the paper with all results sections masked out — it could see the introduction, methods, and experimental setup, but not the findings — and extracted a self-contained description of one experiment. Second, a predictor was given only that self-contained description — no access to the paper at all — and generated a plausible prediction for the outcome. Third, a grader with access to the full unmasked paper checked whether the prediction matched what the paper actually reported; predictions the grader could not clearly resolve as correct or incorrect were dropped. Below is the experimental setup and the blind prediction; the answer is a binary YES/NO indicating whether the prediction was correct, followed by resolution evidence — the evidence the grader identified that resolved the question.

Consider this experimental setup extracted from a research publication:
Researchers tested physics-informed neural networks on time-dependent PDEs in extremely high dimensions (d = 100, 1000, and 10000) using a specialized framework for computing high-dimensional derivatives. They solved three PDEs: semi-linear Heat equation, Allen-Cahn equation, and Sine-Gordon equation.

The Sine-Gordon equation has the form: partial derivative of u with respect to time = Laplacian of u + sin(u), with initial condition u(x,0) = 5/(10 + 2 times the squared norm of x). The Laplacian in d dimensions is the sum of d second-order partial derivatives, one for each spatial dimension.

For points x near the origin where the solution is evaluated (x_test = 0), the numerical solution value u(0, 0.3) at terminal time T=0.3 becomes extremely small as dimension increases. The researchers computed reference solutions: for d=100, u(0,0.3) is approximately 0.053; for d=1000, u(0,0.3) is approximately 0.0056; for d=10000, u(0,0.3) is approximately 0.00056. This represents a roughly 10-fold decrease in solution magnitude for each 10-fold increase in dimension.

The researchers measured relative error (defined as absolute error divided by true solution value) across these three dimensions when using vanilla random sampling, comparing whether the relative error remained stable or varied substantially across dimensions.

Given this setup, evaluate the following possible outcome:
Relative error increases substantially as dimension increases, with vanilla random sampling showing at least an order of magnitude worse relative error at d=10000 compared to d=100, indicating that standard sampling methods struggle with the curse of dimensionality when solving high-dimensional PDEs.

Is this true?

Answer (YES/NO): NO